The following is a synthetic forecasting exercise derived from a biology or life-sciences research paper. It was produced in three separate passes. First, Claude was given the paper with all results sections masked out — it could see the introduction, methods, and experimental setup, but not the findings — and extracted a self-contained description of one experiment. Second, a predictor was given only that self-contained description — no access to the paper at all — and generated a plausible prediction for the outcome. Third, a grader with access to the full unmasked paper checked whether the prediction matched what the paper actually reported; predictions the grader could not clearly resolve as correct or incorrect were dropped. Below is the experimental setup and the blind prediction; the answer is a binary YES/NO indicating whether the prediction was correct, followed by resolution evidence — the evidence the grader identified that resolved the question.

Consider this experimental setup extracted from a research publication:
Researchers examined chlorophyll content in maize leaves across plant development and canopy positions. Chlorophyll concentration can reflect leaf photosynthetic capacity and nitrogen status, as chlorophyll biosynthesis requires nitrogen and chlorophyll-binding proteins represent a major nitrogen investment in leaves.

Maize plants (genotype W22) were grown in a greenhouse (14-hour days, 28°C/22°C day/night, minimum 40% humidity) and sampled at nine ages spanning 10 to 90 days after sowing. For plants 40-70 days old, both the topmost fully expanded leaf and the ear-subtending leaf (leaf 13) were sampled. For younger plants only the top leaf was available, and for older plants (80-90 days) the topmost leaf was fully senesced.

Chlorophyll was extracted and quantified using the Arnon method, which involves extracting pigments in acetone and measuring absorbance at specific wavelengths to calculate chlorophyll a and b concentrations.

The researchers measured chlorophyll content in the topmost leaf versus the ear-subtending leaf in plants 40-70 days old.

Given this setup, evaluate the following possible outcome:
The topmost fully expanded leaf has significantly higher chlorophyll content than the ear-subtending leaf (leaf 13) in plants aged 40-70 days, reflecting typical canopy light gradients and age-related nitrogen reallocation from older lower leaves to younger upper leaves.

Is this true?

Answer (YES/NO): NO